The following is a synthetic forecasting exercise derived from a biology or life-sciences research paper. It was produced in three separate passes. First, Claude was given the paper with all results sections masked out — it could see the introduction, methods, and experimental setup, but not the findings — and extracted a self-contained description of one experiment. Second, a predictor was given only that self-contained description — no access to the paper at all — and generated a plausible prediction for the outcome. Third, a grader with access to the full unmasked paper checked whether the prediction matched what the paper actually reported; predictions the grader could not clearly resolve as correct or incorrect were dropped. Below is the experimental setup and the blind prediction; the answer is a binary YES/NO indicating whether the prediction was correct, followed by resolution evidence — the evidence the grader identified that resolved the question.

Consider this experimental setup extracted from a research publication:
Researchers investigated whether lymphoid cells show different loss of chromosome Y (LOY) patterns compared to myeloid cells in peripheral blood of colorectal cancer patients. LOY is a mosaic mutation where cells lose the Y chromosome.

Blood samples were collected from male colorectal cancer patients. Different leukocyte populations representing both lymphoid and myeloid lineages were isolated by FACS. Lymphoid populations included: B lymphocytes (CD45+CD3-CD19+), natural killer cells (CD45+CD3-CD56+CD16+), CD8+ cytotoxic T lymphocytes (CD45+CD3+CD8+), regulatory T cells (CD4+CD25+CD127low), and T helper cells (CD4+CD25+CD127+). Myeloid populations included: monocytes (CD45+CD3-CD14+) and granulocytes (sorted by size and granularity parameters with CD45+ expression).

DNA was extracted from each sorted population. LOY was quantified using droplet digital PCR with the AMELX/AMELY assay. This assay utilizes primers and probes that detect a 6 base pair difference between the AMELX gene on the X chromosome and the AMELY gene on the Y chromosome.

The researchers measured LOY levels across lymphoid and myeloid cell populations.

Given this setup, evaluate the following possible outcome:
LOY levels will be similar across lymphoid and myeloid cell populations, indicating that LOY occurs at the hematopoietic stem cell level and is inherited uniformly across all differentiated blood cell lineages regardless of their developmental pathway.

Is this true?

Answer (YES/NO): NO